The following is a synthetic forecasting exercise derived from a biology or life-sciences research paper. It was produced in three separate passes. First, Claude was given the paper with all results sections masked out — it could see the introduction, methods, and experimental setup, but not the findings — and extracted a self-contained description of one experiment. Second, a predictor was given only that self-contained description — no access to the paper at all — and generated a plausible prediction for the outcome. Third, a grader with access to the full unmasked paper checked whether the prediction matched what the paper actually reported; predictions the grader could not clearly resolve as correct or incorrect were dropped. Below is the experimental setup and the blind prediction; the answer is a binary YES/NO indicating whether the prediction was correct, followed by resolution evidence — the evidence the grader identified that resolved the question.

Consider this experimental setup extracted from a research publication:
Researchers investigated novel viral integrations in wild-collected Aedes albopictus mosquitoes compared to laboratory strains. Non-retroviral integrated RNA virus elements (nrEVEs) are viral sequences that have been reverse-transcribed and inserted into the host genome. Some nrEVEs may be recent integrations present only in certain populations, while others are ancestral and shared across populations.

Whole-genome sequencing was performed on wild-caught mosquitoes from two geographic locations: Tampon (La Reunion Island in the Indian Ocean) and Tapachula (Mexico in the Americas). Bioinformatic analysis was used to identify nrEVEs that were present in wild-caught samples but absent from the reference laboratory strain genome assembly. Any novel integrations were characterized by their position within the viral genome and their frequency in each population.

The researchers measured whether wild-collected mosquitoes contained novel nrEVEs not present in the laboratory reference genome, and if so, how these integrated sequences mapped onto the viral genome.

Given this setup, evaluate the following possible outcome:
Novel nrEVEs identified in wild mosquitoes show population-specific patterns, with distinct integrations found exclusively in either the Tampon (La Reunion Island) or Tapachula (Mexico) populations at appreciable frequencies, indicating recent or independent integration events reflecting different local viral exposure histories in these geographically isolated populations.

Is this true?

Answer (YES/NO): YES